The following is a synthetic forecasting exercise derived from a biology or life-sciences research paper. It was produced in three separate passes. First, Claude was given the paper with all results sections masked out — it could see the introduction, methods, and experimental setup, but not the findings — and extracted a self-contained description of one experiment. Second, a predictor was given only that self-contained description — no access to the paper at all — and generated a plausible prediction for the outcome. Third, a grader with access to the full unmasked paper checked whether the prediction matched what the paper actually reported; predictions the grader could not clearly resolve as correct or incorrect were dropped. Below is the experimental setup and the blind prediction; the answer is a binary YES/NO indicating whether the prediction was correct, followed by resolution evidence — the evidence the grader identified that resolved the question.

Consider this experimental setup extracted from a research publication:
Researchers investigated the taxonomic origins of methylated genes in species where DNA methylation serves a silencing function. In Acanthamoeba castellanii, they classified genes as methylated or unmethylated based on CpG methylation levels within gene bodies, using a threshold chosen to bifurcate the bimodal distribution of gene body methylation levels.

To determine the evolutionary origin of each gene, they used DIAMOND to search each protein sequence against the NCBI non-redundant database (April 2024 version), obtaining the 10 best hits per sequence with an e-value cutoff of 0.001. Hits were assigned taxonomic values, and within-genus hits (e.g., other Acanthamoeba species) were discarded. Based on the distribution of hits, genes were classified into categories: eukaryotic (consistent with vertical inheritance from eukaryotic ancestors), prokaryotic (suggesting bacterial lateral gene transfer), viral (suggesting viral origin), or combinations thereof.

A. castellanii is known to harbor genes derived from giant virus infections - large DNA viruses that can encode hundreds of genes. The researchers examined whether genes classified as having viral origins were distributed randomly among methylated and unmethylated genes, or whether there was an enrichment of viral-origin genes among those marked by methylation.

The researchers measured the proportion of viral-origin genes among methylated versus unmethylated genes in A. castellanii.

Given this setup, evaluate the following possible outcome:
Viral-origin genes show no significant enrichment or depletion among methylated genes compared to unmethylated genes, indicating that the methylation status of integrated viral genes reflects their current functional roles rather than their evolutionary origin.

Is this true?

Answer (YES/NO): NO